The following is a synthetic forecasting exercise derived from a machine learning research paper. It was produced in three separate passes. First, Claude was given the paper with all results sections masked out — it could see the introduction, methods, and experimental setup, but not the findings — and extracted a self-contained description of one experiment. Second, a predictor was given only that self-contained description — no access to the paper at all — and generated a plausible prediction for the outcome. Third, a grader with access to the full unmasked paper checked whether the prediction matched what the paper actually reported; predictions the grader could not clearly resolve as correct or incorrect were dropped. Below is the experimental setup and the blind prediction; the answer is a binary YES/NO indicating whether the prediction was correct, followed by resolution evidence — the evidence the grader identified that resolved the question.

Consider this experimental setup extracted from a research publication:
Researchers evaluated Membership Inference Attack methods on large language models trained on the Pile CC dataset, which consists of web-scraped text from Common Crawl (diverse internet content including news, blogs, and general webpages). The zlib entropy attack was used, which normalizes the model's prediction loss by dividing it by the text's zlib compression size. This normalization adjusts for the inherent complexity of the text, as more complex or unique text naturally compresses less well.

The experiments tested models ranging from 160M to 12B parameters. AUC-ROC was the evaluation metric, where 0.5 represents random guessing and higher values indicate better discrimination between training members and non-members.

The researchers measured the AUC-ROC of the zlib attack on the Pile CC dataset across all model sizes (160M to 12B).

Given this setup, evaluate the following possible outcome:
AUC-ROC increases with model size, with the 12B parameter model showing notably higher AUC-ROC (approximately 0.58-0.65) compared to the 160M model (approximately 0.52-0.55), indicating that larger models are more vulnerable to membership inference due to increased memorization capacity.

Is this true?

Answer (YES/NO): NO